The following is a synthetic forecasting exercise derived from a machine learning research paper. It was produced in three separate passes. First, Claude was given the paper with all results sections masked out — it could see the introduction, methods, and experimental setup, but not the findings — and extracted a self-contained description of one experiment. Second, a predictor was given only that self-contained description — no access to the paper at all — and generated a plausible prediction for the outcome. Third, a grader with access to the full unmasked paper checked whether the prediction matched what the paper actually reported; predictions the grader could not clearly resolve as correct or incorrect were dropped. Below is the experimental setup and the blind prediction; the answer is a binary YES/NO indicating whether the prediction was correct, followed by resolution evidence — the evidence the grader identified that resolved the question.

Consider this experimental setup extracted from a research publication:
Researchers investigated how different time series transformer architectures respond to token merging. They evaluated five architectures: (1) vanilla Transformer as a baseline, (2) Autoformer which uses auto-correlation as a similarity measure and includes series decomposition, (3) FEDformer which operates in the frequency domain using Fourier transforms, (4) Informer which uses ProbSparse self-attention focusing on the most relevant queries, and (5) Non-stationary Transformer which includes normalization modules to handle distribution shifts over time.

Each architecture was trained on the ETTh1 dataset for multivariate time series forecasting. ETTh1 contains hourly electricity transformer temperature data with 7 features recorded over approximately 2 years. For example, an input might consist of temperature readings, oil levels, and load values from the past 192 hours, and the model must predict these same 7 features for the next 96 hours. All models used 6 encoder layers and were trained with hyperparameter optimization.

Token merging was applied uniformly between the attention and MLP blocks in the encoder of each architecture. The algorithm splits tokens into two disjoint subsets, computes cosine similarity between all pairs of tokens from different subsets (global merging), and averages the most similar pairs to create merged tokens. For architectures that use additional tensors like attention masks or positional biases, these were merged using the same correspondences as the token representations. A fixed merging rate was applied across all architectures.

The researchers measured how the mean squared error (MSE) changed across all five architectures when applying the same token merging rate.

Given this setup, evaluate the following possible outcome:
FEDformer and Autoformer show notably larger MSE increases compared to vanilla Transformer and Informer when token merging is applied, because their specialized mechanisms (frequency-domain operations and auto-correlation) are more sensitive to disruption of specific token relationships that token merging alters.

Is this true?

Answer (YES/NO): NO